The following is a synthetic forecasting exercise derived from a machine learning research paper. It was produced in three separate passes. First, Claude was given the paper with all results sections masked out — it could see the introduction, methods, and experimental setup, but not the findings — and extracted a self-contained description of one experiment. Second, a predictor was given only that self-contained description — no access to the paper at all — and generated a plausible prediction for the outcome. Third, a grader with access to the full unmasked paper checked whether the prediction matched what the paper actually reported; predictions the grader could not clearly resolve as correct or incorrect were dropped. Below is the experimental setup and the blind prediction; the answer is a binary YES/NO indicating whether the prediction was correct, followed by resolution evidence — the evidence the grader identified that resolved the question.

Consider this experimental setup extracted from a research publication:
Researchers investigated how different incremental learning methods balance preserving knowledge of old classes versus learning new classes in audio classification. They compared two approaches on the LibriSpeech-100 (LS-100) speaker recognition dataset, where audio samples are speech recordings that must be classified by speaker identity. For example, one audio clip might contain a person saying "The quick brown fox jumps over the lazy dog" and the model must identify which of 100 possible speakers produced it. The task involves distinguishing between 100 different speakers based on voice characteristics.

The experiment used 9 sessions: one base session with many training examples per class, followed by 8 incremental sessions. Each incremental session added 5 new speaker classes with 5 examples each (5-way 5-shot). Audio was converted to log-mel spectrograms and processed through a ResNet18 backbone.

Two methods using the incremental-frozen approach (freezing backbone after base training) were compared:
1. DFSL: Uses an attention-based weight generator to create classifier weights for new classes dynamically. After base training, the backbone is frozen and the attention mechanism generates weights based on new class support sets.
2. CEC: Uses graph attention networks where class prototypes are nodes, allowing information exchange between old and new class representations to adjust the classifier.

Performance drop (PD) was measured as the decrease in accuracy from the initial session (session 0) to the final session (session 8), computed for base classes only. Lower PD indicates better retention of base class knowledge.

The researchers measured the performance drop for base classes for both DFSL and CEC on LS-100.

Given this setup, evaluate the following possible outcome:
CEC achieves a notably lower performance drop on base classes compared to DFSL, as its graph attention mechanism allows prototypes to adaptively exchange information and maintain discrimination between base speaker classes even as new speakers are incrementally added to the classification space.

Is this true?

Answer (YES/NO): NO